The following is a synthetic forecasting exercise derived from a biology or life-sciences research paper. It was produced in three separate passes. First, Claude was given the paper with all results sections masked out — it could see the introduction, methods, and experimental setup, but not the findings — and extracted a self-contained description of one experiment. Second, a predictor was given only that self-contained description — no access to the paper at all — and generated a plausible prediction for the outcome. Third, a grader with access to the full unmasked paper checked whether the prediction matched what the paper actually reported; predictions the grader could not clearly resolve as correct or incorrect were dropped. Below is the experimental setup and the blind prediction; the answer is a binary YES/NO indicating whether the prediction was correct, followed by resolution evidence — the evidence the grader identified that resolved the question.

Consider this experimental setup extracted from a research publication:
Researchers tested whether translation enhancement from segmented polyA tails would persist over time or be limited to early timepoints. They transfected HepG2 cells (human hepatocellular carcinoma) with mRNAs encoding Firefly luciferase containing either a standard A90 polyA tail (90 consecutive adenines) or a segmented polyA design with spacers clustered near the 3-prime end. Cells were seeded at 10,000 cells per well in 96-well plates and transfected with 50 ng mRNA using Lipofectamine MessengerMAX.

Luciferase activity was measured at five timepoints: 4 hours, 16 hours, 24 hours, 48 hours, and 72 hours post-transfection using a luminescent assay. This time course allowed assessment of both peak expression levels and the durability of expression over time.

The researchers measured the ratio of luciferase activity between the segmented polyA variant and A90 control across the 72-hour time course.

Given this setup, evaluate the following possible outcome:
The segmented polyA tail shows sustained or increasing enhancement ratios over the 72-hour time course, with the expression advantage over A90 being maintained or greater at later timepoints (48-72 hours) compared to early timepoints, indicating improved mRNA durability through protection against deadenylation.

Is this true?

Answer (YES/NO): NO